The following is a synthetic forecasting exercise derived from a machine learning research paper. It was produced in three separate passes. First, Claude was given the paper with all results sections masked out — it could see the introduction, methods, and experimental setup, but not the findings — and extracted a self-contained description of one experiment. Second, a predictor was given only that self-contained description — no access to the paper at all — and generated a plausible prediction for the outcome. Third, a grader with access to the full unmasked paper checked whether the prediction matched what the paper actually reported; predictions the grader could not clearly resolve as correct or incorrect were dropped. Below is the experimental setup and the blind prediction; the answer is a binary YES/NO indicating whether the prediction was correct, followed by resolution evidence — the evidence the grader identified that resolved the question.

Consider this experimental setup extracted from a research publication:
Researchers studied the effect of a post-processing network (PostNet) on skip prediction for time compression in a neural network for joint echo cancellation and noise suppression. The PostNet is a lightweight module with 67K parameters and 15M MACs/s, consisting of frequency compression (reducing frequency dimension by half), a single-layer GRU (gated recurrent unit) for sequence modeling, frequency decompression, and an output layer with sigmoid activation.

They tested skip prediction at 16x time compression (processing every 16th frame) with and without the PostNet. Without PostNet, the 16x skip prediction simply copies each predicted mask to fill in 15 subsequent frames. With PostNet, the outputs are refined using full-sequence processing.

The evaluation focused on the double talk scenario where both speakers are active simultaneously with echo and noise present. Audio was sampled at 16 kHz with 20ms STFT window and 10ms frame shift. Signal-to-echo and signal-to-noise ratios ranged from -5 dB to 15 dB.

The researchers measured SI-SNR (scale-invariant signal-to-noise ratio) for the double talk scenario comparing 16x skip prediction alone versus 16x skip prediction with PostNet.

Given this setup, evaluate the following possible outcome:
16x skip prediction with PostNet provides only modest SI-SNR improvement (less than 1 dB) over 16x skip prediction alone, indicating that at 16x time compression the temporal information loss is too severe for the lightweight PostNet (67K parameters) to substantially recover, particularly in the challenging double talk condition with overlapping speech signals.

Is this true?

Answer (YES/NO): NO